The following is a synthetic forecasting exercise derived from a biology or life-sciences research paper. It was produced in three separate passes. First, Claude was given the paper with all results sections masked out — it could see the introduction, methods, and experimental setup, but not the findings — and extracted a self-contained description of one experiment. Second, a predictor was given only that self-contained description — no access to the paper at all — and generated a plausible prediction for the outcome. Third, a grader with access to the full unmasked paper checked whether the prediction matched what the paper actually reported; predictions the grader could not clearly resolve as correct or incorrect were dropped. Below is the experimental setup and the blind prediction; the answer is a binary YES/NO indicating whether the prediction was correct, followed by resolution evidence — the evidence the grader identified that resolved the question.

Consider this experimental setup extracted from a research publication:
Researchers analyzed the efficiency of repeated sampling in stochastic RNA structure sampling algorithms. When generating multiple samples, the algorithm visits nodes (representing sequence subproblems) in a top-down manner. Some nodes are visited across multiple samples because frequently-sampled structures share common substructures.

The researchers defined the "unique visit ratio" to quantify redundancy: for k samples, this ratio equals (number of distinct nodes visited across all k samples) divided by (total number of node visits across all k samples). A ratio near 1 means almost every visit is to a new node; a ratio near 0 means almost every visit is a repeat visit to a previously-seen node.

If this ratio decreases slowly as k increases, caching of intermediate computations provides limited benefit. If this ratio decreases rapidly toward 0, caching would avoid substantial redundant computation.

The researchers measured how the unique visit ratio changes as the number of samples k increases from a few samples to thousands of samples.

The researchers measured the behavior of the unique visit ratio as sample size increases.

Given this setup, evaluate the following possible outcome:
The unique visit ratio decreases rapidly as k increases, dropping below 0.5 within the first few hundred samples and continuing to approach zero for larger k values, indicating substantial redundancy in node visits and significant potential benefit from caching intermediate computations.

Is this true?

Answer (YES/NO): YES